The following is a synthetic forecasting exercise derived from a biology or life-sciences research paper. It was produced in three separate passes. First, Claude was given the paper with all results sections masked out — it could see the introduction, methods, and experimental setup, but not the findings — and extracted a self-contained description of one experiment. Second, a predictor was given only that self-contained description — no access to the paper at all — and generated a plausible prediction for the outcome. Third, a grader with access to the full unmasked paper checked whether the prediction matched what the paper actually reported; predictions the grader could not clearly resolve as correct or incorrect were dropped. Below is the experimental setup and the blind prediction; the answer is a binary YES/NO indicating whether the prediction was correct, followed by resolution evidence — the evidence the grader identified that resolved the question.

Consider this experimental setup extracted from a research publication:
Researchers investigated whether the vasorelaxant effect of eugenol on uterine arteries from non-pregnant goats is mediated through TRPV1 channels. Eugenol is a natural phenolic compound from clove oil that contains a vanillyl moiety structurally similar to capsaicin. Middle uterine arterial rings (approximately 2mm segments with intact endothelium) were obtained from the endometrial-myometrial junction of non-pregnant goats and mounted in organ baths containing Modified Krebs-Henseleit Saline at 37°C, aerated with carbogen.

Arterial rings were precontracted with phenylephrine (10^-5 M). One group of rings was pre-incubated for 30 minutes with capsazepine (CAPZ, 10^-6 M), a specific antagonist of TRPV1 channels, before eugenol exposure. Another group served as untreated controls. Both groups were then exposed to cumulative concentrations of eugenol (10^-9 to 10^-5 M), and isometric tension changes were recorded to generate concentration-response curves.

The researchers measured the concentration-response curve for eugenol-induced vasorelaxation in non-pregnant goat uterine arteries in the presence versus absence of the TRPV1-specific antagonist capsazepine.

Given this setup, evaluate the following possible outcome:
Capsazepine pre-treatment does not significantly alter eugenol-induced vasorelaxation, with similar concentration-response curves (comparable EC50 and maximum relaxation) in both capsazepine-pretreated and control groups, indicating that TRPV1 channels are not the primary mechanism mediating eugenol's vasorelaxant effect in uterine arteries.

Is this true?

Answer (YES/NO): NO